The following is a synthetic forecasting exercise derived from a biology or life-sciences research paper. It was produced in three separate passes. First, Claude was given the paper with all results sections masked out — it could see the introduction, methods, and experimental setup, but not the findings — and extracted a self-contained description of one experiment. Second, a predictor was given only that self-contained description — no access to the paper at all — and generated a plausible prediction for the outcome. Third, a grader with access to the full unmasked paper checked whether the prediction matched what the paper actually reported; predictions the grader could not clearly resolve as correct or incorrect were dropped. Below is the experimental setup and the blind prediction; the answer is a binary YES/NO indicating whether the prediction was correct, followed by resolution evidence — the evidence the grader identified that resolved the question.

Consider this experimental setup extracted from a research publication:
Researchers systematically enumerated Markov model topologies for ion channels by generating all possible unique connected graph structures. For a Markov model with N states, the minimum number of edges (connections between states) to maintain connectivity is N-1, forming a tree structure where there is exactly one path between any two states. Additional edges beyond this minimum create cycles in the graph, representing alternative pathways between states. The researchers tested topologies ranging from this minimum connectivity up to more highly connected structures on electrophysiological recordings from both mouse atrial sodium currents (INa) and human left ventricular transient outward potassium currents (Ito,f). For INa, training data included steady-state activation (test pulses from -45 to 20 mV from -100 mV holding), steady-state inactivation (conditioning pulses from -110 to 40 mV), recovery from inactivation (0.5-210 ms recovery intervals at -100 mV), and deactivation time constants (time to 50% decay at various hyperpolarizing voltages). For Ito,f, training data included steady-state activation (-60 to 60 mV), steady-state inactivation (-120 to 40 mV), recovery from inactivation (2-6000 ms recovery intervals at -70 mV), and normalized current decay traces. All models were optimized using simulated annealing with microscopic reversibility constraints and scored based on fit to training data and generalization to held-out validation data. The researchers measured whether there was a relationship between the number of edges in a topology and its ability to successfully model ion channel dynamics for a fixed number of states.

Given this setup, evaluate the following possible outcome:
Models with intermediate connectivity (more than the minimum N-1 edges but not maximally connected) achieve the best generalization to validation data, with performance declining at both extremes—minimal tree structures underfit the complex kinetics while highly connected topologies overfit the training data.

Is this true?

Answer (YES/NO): NO